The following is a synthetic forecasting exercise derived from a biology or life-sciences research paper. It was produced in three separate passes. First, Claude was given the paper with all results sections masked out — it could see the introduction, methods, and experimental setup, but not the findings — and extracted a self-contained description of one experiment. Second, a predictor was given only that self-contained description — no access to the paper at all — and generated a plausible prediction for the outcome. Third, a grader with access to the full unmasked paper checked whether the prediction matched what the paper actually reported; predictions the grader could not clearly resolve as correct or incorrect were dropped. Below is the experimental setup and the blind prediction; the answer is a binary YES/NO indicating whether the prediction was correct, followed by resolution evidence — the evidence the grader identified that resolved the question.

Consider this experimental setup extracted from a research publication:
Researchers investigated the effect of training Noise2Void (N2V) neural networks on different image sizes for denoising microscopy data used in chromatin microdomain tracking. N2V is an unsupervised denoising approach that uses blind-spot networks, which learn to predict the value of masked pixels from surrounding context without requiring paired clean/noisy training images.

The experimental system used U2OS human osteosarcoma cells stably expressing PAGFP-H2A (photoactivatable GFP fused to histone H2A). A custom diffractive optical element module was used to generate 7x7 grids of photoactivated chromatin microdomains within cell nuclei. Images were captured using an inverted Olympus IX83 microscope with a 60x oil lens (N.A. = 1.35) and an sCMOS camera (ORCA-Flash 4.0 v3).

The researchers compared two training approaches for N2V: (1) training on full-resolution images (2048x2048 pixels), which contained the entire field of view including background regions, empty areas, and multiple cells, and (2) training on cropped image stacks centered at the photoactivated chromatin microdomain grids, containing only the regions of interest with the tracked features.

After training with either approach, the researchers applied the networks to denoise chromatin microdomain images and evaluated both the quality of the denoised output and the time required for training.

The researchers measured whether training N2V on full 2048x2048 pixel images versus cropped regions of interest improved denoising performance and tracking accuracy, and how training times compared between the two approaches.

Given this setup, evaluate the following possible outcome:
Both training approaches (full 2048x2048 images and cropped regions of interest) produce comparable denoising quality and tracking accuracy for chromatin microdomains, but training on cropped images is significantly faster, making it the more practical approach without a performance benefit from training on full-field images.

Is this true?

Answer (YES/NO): YES